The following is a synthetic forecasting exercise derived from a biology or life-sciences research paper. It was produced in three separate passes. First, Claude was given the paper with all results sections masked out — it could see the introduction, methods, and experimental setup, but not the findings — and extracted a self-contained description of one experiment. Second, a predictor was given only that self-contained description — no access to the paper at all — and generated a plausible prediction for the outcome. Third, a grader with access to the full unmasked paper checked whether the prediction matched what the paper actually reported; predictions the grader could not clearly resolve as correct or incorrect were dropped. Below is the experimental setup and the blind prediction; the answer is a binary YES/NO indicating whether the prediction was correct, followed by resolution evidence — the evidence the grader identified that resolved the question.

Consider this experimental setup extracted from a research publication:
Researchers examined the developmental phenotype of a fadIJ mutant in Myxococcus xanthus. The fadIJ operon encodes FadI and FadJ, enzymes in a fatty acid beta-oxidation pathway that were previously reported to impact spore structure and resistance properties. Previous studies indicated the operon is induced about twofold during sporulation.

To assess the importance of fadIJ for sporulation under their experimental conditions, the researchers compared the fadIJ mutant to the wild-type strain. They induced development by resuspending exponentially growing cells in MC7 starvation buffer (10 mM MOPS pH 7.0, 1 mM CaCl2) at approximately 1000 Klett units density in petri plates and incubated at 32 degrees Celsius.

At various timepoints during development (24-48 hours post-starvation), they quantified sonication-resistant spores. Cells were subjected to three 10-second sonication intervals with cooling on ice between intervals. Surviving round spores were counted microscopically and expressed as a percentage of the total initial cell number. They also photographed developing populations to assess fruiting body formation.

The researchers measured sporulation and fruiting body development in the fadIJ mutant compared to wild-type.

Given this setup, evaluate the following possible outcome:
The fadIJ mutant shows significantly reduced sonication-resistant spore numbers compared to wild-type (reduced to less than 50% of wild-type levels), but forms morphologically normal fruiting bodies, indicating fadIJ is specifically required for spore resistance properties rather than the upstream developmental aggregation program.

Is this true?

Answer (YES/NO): NO